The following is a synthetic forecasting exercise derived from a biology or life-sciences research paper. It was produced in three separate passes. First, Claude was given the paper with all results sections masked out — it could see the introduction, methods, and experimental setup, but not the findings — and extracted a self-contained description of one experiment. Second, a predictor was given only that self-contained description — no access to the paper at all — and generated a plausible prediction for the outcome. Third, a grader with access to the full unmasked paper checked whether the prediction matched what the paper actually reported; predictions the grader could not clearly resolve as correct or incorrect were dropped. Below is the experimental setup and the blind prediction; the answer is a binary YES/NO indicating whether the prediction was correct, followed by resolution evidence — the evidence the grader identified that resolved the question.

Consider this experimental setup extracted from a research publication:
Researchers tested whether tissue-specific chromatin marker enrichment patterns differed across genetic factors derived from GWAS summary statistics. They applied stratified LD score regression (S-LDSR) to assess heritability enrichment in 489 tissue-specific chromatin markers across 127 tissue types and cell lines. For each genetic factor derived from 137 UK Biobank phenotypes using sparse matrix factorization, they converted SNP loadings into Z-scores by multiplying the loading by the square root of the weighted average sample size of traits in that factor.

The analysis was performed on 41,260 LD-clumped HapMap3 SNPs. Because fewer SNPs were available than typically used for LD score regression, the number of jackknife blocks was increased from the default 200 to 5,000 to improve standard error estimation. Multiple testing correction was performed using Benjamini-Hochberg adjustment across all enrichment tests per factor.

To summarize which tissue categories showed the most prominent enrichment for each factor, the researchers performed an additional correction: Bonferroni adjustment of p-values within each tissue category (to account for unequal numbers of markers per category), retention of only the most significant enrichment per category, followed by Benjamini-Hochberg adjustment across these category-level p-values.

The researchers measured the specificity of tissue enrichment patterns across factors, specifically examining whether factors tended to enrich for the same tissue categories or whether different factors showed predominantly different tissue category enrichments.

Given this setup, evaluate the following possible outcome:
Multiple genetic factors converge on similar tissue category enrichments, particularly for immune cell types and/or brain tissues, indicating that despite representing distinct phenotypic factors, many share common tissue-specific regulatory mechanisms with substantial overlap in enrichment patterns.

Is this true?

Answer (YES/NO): NO